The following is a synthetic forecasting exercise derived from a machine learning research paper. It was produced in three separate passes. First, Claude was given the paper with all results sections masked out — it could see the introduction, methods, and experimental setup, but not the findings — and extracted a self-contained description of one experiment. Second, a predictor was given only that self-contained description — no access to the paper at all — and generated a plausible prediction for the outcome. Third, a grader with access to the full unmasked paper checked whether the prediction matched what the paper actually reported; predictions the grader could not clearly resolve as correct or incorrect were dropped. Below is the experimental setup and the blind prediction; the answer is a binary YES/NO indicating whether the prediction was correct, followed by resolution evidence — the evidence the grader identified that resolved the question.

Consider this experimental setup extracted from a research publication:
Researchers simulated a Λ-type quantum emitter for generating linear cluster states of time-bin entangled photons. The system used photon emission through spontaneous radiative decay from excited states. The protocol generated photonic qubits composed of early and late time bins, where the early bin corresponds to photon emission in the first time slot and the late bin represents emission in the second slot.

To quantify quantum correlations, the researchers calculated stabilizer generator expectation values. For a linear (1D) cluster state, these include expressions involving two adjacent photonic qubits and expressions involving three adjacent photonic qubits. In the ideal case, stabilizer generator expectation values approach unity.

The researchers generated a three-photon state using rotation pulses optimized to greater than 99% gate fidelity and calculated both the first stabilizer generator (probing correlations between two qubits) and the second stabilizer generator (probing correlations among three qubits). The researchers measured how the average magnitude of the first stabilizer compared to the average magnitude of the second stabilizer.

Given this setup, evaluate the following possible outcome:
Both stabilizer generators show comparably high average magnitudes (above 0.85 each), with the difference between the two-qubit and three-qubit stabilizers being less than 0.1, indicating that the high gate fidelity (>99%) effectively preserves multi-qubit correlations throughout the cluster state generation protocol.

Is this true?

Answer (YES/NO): YES